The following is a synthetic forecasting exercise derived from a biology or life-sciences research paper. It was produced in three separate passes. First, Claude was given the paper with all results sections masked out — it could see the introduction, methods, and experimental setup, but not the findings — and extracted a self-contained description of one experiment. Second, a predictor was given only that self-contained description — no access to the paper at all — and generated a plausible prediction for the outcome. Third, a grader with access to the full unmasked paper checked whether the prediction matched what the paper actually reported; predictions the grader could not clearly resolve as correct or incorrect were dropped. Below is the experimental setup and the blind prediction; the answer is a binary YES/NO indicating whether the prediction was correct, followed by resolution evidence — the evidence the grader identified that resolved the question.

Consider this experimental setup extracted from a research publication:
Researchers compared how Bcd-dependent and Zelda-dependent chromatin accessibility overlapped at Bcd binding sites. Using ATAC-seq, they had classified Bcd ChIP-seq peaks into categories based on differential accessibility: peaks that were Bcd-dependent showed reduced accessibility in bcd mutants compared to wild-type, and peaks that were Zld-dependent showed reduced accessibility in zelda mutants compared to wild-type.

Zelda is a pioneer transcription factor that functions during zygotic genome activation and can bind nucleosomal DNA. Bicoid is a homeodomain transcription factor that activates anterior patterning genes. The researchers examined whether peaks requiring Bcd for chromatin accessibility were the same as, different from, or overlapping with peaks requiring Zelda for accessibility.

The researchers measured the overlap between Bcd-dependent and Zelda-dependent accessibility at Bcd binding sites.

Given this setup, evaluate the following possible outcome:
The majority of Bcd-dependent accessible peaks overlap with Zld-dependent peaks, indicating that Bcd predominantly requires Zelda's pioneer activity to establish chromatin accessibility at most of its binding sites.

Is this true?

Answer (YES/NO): NO